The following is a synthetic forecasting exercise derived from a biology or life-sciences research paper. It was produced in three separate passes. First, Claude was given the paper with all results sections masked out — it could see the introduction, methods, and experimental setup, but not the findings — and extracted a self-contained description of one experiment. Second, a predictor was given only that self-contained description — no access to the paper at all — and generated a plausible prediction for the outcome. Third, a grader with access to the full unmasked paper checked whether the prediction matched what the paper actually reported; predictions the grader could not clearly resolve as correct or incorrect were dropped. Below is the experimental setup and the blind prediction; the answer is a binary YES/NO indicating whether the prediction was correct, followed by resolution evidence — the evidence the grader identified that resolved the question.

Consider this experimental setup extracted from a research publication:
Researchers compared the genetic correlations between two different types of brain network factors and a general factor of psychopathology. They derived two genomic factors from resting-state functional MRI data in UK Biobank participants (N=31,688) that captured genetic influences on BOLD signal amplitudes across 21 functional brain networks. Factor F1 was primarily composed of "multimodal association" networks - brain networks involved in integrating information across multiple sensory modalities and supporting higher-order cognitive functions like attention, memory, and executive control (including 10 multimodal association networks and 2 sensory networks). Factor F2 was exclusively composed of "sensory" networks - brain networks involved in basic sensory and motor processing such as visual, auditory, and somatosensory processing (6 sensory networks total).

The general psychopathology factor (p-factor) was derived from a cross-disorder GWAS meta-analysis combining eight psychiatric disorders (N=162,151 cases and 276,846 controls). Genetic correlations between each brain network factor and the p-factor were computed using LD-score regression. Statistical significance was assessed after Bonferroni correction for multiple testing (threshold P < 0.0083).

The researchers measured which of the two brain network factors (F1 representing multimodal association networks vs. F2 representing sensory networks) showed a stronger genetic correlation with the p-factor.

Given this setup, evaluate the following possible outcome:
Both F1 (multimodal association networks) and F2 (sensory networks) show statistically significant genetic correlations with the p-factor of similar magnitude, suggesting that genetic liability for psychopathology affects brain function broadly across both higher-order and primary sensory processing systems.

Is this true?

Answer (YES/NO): NO